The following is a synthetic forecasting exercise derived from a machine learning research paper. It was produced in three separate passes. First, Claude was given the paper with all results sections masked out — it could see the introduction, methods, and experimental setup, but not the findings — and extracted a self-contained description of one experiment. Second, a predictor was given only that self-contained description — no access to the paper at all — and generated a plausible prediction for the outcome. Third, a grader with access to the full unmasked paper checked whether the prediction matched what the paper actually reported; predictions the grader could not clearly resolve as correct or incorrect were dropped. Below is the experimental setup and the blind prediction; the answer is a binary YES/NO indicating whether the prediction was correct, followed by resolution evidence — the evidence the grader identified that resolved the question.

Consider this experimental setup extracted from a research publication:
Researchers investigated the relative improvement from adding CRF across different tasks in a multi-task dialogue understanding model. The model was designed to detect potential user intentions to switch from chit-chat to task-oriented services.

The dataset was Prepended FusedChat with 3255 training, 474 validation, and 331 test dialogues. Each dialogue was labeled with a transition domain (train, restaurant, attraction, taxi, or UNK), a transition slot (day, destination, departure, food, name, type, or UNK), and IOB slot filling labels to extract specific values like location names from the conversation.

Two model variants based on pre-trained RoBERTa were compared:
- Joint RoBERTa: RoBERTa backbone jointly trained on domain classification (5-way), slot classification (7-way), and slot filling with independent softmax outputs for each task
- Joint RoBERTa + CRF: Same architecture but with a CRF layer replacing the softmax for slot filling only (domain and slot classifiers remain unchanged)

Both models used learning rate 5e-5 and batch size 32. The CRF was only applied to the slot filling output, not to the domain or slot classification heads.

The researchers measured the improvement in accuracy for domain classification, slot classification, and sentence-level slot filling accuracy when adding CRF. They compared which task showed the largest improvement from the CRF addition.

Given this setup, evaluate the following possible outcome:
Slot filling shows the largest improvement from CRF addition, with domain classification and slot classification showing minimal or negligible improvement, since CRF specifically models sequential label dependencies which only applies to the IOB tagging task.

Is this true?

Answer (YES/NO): NO